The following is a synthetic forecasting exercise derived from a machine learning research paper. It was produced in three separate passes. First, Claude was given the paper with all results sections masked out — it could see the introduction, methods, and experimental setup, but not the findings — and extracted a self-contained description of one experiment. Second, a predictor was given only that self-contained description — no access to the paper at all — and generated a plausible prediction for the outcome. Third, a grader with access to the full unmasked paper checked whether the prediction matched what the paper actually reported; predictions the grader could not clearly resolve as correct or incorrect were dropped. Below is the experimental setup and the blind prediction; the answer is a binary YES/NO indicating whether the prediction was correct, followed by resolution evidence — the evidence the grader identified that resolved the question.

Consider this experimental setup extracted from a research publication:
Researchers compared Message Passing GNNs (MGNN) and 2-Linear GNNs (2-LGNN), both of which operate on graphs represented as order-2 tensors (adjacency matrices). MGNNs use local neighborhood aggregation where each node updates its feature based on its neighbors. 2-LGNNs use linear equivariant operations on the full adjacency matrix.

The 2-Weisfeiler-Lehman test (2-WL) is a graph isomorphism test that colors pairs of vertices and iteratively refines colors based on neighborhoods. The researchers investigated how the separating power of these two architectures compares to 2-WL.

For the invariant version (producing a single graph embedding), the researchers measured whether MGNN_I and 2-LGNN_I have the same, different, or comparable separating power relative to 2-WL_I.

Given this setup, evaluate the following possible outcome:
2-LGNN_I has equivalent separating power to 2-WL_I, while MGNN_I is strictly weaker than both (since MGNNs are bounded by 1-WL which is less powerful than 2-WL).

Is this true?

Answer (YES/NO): NO